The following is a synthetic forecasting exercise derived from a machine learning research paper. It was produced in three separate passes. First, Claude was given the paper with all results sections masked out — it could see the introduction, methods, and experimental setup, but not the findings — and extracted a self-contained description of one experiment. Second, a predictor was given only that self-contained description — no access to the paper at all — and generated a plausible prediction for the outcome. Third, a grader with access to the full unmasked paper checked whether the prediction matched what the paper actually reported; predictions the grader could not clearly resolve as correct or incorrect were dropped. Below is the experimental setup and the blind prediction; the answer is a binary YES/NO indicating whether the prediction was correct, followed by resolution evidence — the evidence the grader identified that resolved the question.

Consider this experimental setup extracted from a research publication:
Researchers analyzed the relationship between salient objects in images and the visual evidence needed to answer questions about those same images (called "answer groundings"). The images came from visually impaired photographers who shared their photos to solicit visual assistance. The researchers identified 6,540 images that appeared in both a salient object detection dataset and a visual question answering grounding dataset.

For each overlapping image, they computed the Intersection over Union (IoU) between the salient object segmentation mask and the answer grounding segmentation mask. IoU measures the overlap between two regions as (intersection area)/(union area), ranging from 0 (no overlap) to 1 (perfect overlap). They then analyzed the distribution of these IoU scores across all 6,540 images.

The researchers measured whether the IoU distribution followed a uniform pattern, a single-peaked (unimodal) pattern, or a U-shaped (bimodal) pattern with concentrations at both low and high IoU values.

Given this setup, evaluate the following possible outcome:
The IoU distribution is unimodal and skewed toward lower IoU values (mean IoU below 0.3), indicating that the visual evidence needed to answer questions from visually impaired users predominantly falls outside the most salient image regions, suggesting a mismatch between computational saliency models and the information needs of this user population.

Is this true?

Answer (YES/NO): NO